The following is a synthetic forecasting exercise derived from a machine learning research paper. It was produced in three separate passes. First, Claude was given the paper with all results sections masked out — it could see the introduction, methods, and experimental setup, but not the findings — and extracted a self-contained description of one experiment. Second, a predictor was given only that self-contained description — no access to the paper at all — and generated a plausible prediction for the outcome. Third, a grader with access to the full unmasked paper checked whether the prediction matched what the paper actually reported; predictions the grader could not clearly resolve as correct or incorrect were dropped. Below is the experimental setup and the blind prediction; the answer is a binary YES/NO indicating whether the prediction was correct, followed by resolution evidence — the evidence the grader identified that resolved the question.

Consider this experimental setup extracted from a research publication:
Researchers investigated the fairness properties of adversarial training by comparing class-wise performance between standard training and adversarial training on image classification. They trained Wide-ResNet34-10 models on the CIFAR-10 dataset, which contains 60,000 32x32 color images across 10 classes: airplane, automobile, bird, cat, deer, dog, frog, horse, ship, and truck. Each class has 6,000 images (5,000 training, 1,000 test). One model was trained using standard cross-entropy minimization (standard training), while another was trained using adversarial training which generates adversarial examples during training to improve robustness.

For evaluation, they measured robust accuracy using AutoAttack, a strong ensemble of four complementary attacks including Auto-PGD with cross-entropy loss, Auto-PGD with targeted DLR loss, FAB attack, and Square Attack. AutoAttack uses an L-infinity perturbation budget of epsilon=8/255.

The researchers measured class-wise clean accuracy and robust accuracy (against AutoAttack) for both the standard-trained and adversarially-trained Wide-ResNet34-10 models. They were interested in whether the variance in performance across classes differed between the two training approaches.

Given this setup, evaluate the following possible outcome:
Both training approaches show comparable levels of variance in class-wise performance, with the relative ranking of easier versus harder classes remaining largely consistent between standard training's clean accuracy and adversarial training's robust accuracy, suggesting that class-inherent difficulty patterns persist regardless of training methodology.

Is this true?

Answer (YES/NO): NO